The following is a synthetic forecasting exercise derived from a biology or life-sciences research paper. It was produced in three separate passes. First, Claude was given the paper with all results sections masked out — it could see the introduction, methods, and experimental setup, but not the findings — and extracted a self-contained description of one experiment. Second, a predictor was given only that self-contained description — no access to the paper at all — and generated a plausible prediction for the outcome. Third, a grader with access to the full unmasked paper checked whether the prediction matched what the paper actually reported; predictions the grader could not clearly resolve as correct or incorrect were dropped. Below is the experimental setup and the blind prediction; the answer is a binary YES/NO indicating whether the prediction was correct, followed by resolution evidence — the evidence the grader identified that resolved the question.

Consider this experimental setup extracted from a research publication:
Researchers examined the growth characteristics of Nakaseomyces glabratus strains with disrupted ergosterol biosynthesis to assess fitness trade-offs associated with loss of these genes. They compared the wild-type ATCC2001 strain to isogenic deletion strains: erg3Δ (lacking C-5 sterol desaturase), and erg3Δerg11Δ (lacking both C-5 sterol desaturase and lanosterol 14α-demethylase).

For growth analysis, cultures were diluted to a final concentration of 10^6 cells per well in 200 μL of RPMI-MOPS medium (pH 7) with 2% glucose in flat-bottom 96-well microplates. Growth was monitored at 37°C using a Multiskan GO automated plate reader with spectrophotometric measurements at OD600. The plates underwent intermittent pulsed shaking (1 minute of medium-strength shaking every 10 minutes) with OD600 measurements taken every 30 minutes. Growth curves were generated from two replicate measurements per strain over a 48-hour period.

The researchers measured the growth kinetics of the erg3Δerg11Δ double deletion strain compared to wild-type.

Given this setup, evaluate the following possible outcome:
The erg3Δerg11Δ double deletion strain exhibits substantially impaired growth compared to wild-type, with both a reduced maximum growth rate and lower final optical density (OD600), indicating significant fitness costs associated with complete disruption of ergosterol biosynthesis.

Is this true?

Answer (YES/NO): YES